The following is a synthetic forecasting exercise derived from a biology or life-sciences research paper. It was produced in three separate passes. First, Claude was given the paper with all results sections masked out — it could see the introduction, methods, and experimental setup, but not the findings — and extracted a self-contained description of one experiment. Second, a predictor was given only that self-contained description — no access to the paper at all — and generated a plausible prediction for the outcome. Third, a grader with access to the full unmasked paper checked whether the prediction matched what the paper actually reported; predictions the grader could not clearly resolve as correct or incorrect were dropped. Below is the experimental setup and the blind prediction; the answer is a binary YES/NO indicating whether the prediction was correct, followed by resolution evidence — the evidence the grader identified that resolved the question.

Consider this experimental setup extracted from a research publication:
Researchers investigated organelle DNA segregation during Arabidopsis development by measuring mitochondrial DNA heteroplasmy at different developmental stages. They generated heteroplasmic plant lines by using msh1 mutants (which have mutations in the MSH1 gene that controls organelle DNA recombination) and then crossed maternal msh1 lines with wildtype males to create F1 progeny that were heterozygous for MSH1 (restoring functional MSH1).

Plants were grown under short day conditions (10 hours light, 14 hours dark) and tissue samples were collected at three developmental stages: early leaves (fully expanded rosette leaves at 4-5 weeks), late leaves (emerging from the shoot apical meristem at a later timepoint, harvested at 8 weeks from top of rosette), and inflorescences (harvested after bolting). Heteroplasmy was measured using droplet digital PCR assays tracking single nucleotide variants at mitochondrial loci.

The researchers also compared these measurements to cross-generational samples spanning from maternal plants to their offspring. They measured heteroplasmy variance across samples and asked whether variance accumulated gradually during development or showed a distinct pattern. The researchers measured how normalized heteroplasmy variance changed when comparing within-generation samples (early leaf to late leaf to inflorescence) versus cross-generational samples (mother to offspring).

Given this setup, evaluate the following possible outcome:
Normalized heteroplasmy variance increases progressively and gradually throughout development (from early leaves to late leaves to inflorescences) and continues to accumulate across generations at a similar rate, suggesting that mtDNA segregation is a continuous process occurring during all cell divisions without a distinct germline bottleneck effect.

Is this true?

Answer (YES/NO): NO